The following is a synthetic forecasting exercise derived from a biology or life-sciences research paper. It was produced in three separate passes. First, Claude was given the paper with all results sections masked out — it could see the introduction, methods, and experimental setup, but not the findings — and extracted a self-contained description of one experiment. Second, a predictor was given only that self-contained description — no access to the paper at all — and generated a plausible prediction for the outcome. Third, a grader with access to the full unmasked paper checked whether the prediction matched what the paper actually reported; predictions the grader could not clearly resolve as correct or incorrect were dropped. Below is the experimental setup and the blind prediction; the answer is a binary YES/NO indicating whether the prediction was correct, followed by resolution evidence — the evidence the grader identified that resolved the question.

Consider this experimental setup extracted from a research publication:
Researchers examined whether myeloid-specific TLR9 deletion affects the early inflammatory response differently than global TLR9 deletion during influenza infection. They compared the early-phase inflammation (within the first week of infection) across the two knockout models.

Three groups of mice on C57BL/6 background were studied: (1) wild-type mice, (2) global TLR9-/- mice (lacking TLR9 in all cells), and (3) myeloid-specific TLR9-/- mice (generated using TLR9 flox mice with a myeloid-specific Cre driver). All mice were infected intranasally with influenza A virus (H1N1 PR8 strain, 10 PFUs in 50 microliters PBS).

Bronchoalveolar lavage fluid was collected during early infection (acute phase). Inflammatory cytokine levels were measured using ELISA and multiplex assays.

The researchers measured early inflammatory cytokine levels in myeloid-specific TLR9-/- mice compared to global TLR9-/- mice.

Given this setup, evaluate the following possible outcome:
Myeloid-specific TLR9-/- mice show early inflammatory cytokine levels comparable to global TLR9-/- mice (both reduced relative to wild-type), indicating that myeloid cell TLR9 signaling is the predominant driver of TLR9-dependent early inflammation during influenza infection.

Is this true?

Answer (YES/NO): NO